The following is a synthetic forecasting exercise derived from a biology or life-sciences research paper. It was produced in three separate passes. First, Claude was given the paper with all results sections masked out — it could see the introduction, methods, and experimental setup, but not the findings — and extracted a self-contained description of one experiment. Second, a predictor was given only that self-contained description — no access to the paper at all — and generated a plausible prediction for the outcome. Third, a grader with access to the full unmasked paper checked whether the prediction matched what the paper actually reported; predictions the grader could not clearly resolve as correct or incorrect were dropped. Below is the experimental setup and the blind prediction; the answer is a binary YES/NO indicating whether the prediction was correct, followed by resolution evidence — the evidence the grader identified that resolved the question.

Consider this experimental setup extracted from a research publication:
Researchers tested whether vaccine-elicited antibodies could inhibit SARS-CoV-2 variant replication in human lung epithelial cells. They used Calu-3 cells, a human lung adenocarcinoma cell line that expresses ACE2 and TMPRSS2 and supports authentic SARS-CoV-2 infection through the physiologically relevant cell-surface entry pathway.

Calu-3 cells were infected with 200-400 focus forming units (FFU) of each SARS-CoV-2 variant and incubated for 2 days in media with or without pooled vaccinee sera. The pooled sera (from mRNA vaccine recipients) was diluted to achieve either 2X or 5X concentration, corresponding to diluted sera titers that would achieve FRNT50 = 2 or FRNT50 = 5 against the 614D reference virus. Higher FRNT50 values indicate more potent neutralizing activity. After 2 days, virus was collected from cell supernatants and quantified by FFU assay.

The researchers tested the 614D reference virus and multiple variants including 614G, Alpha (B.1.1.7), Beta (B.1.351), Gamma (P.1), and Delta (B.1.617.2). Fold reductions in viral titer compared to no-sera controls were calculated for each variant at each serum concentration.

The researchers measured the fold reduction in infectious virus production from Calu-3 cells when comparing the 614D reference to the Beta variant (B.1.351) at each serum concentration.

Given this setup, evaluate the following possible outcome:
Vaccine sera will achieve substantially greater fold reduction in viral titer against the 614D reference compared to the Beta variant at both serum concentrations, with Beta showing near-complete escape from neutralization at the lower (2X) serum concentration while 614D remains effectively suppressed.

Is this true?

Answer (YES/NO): YES